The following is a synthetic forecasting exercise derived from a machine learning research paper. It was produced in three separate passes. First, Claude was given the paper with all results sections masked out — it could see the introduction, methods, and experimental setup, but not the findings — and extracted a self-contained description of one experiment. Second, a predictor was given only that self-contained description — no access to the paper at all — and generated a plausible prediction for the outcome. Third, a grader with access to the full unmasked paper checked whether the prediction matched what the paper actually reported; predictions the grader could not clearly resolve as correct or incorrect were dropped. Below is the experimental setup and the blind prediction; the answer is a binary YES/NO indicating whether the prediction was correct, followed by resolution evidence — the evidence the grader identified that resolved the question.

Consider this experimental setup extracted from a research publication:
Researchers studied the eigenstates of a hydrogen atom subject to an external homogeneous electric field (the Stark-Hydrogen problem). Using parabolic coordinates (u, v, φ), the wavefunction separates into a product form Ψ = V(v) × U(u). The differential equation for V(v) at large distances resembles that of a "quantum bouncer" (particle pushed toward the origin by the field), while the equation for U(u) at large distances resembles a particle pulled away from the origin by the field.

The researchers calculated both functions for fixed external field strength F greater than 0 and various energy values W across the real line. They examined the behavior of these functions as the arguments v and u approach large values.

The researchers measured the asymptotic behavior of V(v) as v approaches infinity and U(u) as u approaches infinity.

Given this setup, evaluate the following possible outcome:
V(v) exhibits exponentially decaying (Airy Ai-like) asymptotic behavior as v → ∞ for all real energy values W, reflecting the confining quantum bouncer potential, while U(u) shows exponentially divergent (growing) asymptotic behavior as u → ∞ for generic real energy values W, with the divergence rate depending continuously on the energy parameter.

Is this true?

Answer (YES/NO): NO